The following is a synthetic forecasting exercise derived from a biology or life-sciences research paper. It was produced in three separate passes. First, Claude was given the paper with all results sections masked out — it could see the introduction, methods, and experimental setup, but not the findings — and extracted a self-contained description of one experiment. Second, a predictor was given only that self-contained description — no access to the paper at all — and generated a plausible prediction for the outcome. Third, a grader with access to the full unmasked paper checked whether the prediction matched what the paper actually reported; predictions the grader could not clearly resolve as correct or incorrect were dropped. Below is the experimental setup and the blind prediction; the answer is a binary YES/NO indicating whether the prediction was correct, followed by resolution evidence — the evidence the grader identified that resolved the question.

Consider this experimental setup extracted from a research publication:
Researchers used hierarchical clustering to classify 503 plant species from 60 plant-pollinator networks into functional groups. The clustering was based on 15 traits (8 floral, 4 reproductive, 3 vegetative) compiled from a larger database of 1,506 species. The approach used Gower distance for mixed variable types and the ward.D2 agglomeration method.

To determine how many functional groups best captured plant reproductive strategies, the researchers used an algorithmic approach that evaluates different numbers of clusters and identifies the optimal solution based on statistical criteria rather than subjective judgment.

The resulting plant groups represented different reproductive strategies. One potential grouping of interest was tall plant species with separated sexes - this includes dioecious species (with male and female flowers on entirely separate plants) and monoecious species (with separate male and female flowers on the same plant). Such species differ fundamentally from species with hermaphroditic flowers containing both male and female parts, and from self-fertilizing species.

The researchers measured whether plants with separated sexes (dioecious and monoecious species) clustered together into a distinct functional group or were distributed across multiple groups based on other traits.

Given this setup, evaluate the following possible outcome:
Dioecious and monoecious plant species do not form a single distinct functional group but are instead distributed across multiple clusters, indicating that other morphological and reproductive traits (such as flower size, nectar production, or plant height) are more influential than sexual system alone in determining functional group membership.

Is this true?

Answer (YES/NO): NO